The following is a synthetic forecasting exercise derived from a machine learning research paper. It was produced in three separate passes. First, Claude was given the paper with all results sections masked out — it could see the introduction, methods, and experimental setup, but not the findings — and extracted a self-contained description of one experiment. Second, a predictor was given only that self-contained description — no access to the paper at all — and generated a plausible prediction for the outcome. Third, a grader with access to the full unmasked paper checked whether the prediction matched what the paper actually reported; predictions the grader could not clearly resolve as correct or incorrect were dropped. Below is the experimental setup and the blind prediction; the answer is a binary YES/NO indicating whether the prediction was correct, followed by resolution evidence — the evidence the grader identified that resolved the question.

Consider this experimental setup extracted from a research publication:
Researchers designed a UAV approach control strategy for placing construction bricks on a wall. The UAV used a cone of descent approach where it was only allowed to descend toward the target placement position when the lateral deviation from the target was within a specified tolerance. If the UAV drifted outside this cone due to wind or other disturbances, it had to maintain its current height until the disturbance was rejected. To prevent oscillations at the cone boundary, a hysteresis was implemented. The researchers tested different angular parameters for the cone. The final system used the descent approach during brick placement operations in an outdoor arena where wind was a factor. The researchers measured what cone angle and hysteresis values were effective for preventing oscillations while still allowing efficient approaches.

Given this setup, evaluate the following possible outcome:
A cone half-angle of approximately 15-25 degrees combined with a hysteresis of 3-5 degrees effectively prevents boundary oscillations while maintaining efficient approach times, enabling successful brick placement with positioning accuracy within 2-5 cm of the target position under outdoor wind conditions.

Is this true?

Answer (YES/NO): NO